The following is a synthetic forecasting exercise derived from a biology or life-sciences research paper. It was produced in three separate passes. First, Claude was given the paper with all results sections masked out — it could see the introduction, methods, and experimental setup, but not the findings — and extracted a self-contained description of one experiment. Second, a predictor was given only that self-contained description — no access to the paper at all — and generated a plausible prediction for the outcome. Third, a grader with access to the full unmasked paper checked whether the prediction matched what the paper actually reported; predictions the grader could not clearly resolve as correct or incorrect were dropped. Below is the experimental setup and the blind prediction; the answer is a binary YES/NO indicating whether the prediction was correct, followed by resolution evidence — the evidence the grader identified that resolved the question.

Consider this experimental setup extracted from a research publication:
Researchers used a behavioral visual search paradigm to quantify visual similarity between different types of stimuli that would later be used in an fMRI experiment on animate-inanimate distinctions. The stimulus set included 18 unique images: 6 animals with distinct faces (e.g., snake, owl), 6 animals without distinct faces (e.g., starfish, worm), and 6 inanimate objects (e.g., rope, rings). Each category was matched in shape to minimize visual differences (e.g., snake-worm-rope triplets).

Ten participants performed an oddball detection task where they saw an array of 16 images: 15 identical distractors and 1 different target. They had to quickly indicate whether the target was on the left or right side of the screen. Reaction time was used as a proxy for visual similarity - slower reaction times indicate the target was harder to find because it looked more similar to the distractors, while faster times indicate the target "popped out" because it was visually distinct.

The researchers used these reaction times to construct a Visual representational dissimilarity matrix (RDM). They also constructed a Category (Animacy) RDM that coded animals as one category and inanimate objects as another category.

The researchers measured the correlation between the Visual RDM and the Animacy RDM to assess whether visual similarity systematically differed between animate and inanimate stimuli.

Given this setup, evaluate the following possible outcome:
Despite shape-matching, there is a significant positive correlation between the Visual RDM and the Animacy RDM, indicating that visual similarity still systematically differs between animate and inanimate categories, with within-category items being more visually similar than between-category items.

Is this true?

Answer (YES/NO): NO